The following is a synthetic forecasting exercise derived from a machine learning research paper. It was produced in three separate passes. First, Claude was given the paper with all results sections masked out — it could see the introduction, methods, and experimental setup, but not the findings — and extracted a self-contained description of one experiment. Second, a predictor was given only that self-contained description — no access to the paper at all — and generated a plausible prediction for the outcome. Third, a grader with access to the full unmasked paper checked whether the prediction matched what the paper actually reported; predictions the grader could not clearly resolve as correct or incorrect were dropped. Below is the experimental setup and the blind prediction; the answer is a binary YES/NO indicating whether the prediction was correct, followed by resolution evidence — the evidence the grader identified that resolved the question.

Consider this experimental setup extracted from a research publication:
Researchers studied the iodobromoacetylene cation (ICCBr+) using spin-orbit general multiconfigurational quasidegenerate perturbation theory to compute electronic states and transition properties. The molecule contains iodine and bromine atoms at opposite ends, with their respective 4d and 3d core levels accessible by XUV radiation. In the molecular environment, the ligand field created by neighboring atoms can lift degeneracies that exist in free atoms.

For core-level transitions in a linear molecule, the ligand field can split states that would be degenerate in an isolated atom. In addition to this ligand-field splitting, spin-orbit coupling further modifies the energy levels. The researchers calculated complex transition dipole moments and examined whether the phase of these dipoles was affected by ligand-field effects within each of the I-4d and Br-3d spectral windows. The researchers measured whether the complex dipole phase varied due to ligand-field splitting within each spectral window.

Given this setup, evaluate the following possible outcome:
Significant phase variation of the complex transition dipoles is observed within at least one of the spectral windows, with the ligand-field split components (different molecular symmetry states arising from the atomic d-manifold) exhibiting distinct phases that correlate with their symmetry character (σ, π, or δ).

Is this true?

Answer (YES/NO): NO